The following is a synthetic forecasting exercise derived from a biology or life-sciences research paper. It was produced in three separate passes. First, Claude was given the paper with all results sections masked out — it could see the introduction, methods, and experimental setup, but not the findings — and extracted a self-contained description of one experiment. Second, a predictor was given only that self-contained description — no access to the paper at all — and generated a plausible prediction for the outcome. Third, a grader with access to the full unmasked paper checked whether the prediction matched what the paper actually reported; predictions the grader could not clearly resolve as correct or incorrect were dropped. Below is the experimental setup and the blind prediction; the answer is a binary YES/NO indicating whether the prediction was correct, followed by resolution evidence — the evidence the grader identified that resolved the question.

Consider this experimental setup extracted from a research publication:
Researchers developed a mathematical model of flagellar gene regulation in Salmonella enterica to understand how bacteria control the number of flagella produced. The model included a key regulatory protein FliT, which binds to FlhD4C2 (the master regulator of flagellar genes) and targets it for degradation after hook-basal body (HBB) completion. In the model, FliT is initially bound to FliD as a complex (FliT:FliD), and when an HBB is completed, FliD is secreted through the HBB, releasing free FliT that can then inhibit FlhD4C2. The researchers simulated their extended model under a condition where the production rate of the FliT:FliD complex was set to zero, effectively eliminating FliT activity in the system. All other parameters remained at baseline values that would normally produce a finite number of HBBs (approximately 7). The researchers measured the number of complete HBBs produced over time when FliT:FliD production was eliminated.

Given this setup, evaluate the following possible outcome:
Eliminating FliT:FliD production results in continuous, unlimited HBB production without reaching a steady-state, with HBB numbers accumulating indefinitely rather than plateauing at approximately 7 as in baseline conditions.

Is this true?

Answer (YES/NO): YES